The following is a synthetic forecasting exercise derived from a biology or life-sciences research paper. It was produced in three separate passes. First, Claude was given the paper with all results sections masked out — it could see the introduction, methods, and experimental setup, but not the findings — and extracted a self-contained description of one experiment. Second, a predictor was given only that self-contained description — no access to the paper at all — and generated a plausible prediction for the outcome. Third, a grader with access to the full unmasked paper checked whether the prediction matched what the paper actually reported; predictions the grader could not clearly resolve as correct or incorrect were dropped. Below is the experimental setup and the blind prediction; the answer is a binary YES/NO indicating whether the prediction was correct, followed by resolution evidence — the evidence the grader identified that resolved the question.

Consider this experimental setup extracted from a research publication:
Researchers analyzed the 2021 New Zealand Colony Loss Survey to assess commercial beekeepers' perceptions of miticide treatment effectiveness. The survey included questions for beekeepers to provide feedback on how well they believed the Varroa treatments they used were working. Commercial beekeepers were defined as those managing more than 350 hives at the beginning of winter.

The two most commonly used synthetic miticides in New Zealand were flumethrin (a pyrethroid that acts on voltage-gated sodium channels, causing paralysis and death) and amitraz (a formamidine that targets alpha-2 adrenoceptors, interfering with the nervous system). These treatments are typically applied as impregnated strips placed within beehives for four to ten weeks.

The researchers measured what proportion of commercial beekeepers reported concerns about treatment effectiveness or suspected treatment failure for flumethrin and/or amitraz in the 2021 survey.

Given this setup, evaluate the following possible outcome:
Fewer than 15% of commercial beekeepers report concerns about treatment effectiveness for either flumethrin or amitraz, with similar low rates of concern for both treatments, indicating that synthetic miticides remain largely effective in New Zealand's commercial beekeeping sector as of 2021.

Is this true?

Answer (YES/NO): NO